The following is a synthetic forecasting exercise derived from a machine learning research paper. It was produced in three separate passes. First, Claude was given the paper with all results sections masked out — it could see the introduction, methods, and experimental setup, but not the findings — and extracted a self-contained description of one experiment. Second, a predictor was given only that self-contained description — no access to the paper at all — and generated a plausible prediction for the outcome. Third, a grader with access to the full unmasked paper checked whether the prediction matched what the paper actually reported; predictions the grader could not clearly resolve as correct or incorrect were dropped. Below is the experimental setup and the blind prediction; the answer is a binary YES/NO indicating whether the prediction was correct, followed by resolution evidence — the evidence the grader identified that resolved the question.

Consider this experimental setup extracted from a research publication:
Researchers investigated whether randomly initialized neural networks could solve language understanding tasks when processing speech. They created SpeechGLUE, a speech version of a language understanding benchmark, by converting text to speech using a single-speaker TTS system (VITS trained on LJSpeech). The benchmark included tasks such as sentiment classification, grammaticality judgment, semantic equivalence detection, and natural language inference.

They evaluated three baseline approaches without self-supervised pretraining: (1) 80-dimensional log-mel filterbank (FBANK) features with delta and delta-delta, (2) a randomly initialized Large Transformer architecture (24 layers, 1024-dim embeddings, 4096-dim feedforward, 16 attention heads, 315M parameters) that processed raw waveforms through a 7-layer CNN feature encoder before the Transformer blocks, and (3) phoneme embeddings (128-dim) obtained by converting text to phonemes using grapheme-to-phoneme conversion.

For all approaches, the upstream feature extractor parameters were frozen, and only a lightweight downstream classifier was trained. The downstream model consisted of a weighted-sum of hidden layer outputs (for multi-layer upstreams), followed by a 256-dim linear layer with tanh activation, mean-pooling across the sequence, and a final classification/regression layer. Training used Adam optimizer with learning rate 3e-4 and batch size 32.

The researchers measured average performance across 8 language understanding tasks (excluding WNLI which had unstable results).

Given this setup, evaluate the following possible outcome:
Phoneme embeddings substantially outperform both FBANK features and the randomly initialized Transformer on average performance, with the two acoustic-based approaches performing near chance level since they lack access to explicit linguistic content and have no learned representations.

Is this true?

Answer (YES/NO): NO